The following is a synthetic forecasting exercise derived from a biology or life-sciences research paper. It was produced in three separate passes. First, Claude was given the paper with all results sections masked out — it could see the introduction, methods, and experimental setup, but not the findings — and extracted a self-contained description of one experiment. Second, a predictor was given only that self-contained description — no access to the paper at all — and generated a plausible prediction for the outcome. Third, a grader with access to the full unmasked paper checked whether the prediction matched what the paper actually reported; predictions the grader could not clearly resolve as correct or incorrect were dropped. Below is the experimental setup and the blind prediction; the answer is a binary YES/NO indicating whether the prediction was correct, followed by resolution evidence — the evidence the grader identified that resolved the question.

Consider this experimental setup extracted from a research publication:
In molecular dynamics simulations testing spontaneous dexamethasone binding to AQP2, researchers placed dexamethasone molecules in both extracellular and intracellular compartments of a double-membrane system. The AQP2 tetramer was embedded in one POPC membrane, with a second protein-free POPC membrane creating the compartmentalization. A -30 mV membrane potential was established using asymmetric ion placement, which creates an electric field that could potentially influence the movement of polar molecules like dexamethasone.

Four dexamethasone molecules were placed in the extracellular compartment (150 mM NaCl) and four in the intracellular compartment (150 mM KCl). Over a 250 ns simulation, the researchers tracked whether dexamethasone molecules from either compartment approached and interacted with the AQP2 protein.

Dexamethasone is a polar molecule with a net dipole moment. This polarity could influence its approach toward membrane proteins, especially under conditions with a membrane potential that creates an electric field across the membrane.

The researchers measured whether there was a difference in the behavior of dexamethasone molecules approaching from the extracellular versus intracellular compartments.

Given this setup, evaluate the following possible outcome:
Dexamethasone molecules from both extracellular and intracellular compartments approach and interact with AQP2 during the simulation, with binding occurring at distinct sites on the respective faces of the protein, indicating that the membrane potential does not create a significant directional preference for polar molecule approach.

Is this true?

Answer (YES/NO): NO